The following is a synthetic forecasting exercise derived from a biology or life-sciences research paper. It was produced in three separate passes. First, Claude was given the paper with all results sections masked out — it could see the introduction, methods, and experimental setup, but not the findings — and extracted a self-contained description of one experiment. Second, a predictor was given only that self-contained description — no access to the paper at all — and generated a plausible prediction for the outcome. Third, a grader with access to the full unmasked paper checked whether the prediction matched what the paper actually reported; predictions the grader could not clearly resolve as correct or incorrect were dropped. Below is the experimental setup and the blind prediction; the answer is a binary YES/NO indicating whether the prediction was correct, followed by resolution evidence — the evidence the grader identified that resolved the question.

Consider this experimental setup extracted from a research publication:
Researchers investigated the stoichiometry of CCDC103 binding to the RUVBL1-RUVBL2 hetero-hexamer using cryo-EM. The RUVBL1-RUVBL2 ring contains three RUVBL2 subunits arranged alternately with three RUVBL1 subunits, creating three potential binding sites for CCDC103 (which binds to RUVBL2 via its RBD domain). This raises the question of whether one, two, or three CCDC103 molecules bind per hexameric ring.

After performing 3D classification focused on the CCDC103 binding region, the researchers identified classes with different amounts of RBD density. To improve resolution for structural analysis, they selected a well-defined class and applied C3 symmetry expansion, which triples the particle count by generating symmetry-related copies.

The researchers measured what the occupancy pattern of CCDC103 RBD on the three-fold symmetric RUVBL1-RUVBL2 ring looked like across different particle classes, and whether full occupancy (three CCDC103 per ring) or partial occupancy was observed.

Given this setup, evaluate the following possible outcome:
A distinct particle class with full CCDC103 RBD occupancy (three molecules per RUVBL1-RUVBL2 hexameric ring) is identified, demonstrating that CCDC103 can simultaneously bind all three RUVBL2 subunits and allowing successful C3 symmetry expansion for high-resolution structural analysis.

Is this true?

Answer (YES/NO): YES